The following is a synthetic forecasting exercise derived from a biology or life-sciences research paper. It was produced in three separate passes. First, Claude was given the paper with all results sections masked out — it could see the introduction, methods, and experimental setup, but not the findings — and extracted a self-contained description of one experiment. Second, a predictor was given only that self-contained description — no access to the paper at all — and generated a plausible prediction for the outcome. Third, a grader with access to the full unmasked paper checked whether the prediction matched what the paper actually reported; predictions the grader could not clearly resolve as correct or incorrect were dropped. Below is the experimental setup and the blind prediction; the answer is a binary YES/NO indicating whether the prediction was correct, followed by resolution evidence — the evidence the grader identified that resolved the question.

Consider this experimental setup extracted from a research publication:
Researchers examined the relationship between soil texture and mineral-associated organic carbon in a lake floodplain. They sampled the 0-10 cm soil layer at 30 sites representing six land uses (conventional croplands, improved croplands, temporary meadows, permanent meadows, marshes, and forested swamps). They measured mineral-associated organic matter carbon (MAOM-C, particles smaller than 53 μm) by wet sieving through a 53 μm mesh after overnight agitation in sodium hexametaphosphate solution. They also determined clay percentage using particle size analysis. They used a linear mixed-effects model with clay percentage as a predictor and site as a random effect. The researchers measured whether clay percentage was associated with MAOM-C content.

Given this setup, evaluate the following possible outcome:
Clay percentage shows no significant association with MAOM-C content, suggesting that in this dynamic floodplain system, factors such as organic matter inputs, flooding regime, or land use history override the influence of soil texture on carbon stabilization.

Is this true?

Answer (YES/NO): NO